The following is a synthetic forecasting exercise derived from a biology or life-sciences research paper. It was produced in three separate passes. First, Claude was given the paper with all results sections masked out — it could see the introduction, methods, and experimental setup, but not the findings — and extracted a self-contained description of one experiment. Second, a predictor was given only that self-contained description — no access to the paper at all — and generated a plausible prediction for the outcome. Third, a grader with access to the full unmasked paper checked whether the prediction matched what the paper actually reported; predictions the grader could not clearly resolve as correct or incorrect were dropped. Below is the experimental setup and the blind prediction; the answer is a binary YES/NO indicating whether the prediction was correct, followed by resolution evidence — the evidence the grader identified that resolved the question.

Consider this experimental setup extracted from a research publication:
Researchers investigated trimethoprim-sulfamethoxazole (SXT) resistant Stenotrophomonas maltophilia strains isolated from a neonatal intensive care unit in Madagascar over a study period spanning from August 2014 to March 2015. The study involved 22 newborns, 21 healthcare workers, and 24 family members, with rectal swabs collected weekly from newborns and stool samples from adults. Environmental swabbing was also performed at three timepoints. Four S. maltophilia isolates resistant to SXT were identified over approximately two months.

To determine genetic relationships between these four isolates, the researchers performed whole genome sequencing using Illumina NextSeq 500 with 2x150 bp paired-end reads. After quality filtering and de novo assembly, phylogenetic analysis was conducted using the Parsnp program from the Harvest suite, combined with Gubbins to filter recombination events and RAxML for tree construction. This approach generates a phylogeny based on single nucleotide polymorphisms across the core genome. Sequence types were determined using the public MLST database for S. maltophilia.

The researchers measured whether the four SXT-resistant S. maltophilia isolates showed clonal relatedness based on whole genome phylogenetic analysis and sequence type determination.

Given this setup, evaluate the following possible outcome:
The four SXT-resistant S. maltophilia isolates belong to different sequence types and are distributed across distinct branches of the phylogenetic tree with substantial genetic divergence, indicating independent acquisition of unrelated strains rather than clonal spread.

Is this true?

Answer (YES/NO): NO